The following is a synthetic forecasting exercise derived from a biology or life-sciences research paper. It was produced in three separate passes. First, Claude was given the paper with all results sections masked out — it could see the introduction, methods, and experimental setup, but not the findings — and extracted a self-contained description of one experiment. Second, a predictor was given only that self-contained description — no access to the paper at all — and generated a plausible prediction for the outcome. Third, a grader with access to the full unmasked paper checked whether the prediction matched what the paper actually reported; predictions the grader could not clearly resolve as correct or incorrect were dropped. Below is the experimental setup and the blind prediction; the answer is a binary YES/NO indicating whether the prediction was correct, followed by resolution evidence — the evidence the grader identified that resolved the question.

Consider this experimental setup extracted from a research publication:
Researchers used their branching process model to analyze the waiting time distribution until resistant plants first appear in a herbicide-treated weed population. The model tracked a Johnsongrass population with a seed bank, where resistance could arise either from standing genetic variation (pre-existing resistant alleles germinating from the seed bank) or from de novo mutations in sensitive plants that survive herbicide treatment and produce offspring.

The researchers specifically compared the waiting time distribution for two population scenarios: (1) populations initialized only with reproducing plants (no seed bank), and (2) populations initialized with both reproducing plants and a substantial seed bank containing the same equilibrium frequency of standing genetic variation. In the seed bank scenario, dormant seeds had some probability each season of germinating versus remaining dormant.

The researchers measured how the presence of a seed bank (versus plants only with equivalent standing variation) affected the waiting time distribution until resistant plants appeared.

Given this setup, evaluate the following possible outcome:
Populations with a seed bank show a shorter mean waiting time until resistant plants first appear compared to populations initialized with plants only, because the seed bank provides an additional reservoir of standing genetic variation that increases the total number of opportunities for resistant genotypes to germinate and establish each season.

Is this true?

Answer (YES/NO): YES